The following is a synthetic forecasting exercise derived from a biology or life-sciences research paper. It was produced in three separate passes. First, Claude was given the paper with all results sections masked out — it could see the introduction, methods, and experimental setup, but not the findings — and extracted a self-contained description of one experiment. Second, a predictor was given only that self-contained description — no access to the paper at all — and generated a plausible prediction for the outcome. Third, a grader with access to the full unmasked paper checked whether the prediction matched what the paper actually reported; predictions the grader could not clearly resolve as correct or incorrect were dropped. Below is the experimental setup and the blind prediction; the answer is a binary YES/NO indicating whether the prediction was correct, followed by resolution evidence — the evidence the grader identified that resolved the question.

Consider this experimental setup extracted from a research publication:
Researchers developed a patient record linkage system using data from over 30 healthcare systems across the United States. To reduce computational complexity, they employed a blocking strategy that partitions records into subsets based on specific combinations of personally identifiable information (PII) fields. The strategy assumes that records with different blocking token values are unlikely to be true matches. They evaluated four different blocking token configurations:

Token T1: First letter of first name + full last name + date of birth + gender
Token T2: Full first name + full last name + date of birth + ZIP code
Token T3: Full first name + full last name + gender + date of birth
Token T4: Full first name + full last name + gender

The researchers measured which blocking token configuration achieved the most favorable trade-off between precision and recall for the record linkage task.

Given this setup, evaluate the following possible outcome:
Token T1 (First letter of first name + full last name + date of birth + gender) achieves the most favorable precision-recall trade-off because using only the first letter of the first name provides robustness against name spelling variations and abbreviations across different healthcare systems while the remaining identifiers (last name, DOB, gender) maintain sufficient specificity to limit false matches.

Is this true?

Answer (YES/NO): YES